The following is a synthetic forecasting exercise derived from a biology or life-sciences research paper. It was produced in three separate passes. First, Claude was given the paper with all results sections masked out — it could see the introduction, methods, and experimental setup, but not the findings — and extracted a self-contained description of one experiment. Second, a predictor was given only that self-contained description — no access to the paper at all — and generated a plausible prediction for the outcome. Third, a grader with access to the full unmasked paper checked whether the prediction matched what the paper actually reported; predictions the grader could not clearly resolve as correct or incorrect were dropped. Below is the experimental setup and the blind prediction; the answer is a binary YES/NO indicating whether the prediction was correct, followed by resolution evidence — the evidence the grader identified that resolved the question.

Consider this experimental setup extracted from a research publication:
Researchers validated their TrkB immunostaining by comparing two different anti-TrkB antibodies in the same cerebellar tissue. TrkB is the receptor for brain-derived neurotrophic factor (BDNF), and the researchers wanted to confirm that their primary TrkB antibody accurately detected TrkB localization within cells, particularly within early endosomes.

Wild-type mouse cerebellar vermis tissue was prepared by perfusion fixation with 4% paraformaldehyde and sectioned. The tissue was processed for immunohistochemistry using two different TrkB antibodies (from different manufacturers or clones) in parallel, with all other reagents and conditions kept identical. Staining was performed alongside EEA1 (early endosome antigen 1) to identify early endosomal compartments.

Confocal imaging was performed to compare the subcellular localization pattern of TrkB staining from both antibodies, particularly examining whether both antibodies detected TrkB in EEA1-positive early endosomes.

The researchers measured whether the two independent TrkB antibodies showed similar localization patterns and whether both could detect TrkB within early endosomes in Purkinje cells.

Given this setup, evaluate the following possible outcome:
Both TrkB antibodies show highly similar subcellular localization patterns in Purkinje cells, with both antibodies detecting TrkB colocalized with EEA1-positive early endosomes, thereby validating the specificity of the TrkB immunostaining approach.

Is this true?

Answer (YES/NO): YES